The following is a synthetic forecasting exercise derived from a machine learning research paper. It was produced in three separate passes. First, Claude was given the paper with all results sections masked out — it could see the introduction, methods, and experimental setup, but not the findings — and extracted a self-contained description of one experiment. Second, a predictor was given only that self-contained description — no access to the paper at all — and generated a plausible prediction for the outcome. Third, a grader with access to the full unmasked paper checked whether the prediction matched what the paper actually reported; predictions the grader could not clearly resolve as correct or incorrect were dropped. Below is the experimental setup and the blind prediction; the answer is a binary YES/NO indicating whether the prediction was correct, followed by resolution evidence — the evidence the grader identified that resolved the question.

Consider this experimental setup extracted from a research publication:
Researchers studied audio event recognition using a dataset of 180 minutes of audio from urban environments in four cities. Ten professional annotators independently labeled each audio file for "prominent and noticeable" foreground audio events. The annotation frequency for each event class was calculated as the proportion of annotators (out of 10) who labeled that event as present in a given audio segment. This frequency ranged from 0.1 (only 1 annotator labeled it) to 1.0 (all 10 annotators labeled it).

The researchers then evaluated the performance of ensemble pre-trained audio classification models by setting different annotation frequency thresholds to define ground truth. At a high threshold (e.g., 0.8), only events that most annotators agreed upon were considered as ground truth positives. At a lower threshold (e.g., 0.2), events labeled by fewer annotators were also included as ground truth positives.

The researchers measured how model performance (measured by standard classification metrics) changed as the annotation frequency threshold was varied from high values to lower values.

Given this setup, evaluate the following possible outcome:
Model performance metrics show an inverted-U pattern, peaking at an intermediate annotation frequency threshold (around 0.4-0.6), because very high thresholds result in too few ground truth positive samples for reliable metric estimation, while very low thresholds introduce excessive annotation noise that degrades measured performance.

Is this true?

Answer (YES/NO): NO